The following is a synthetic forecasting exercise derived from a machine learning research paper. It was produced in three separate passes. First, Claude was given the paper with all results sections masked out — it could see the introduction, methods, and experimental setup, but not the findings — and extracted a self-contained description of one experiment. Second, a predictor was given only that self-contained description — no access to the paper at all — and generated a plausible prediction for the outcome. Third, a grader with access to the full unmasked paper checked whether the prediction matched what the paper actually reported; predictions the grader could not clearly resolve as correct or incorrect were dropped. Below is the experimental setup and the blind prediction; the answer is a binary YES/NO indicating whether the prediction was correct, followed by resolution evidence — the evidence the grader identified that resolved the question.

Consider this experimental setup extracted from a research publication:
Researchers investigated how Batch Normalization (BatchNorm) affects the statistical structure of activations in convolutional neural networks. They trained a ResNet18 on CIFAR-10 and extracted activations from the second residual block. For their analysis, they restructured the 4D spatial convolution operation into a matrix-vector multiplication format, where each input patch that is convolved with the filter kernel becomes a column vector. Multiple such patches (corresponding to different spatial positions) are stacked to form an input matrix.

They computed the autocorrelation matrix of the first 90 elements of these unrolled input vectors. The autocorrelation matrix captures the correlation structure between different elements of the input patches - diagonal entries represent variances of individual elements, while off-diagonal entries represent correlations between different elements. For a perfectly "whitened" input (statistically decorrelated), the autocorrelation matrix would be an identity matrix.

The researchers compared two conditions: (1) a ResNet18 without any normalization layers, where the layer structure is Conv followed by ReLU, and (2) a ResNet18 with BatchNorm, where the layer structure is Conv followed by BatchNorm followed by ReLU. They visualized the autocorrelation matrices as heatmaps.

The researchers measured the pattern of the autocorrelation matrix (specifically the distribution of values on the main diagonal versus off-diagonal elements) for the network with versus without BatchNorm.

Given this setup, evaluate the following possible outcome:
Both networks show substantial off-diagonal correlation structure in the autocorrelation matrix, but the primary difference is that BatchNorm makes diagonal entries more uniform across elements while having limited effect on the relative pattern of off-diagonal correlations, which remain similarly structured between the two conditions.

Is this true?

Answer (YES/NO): NO